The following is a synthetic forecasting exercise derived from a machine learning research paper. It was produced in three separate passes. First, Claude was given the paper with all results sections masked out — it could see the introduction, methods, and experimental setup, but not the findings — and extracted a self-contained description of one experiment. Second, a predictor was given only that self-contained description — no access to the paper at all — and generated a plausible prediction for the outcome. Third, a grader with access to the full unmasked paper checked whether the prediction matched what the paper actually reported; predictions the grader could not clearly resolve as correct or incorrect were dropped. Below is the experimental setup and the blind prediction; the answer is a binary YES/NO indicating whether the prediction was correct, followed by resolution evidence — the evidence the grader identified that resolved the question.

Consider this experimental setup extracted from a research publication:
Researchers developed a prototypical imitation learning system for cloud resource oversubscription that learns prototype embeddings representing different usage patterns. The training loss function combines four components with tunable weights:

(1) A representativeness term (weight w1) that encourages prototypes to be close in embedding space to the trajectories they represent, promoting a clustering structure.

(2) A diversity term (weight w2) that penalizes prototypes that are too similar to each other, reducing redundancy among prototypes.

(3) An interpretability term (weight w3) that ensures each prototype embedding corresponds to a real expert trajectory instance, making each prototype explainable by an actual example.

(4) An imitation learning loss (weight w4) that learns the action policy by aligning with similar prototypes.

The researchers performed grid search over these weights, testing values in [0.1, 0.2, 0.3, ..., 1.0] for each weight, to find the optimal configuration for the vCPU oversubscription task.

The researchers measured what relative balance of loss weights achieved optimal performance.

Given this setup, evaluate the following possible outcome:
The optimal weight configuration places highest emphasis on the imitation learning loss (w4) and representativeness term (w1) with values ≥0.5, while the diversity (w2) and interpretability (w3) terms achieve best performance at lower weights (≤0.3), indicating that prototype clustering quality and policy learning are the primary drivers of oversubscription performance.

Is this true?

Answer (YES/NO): YES